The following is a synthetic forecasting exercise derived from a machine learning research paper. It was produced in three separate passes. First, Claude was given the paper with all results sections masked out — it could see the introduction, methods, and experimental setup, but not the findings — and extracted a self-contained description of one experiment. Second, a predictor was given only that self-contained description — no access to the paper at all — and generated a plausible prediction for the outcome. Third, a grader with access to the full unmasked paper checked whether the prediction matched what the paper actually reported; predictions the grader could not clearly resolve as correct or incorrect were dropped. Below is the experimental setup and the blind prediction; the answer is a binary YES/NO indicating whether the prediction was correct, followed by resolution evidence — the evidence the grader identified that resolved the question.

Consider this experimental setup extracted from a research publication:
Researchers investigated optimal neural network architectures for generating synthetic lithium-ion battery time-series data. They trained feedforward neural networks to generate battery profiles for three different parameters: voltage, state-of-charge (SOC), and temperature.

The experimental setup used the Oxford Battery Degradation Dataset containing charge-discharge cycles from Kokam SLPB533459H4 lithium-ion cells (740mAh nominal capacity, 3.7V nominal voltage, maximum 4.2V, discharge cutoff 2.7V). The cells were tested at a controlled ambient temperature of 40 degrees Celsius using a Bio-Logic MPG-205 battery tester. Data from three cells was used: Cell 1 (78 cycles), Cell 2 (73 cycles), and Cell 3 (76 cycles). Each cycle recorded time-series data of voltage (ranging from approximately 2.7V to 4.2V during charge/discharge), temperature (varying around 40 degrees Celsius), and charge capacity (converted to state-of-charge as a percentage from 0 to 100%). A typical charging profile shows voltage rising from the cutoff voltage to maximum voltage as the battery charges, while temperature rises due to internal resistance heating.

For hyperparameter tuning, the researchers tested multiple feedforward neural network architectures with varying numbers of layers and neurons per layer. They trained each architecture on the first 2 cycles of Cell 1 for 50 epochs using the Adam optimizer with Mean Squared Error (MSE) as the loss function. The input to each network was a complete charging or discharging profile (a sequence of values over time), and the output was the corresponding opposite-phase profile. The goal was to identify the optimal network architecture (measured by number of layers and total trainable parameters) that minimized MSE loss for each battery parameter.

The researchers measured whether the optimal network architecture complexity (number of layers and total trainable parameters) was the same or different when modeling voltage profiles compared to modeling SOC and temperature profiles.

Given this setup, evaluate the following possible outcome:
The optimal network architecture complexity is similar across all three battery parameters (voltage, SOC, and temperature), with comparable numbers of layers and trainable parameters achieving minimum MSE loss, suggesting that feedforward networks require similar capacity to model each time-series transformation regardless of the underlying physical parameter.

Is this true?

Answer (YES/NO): NO